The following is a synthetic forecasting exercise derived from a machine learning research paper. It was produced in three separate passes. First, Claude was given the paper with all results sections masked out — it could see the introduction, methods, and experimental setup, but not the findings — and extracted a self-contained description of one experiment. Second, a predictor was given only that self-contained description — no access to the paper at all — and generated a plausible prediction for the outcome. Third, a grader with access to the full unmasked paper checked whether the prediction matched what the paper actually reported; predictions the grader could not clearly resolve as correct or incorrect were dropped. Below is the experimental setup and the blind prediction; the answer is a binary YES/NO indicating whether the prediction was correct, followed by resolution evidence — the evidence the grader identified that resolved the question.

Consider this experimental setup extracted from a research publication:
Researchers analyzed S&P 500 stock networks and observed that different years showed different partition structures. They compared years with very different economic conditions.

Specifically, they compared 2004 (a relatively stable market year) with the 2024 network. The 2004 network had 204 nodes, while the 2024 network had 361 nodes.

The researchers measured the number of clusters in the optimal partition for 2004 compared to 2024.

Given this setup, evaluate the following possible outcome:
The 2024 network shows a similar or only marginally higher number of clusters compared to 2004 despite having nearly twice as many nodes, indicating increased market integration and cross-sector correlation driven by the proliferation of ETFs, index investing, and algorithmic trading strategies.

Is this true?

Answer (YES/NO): NO